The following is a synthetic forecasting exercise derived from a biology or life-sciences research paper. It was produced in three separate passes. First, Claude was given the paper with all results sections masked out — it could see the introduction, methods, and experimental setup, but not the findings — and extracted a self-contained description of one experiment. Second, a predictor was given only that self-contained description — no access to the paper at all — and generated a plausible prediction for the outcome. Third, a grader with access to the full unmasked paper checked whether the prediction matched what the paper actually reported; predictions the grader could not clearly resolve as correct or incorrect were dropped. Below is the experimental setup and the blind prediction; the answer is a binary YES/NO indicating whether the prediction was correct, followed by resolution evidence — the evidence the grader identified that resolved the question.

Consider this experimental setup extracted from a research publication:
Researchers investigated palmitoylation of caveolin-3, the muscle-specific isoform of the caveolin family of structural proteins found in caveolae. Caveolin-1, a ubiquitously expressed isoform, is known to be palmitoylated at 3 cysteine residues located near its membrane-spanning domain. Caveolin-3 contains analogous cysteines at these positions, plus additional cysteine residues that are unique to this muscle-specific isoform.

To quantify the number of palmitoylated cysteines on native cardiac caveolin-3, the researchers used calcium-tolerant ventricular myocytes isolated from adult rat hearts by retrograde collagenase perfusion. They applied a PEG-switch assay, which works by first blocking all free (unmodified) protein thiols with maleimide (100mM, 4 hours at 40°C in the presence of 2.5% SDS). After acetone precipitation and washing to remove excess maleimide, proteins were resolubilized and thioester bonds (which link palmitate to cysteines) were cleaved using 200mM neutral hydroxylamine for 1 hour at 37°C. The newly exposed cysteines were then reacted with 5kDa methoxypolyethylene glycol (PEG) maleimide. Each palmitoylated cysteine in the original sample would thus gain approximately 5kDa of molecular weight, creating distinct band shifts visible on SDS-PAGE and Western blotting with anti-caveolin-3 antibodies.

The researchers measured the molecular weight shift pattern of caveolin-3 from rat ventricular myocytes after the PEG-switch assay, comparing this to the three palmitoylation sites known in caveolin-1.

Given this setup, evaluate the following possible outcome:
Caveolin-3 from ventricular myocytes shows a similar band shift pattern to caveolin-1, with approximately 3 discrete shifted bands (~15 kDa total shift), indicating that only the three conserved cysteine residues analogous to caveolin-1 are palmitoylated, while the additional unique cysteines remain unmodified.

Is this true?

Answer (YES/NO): NO